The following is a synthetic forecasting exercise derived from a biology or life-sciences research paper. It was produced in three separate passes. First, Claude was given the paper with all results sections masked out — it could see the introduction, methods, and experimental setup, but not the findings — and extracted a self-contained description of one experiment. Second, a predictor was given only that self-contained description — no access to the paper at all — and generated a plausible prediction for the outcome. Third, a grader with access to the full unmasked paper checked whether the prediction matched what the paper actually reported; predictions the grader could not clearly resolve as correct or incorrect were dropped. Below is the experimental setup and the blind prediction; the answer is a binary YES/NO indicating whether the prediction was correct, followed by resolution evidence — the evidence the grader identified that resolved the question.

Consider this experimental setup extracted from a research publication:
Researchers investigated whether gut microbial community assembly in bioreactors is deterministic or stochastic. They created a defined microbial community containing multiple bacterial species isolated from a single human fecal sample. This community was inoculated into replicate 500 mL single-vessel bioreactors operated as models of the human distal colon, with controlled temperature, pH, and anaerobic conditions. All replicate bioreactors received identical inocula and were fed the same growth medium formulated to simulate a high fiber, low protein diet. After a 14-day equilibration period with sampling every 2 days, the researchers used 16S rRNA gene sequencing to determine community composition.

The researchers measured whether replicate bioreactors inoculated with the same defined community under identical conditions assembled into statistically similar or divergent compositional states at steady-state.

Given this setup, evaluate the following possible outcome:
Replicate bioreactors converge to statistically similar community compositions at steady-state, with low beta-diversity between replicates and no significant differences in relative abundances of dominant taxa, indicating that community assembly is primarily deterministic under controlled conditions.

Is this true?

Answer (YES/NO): NO